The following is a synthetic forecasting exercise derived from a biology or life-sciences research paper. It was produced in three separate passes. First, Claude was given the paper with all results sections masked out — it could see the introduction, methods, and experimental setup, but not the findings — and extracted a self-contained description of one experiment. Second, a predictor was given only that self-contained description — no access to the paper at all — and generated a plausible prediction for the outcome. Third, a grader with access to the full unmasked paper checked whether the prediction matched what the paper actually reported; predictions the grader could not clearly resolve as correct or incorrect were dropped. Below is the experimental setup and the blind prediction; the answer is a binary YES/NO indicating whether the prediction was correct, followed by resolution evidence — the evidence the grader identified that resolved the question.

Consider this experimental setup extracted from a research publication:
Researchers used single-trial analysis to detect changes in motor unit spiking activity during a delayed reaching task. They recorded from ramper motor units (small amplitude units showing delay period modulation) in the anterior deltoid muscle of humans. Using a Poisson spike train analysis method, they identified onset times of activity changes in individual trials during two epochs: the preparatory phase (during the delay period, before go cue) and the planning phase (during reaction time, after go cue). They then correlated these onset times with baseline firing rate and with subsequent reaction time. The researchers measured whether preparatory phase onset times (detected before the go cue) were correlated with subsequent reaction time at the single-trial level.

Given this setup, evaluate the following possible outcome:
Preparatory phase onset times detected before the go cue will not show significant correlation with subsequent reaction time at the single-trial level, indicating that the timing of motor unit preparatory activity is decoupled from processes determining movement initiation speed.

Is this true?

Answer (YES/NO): YES